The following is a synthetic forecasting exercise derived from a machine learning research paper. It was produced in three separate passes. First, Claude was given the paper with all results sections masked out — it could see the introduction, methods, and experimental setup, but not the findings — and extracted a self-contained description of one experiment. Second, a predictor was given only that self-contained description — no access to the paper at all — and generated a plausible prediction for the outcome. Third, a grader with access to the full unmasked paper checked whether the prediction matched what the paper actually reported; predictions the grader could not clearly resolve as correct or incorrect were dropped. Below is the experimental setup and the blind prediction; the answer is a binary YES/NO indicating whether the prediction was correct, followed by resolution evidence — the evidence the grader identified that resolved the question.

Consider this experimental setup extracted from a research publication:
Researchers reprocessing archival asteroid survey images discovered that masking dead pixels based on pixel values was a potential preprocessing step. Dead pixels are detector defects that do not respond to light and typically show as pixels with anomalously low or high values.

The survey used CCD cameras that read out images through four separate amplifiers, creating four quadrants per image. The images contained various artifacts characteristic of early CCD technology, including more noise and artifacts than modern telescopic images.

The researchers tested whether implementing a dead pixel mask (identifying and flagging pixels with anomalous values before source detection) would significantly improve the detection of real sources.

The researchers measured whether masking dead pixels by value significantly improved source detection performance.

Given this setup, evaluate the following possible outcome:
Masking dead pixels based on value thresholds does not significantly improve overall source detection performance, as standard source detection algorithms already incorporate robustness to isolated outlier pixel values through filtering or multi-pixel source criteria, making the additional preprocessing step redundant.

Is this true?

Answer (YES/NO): YES